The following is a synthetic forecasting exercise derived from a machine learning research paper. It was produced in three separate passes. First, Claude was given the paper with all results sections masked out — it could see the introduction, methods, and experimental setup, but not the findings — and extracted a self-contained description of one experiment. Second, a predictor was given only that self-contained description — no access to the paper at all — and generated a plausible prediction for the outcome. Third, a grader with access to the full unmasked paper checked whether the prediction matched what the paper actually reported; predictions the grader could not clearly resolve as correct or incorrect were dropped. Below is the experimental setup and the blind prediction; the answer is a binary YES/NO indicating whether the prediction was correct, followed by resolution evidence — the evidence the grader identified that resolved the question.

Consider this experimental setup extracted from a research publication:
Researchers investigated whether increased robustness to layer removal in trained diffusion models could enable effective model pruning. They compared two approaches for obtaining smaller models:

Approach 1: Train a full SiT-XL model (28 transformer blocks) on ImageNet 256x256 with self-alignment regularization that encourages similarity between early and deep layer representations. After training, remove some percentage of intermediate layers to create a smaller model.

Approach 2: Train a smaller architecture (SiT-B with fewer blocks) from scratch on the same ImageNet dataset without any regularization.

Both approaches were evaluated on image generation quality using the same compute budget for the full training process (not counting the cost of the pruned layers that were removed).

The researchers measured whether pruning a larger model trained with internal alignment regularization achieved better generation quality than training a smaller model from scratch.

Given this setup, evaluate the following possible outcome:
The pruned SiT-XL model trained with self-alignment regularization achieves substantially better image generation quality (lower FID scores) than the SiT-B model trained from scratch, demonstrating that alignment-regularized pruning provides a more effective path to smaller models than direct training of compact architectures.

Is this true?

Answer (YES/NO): NO